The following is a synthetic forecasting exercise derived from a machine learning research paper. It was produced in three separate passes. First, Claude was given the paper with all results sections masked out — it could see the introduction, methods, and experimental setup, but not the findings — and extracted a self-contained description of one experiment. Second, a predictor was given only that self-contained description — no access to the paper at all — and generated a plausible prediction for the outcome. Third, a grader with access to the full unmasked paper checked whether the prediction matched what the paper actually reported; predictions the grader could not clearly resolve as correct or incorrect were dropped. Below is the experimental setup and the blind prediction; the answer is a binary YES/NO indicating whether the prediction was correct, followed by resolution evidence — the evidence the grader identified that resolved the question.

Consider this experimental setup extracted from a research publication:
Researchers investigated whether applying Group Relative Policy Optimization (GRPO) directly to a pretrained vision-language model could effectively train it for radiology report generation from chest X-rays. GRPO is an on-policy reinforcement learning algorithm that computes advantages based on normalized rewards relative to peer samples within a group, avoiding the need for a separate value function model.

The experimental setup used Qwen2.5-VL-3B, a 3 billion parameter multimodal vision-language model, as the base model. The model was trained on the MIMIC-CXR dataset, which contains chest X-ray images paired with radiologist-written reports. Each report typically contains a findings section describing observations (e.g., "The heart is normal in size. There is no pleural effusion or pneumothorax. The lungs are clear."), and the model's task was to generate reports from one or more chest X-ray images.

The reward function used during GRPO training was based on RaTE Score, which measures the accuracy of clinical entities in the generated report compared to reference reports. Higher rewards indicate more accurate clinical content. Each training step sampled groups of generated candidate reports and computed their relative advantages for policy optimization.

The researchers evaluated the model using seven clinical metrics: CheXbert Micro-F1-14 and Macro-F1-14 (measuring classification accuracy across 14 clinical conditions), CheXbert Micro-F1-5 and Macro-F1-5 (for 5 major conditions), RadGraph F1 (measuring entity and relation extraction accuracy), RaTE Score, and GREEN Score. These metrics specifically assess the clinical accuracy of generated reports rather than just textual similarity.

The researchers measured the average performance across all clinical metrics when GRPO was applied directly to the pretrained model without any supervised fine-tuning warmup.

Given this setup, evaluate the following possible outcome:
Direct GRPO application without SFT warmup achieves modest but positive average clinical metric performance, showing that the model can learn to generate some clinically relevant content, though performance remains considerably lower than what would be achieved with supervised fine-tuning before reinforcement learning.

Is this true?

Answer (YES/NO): NO